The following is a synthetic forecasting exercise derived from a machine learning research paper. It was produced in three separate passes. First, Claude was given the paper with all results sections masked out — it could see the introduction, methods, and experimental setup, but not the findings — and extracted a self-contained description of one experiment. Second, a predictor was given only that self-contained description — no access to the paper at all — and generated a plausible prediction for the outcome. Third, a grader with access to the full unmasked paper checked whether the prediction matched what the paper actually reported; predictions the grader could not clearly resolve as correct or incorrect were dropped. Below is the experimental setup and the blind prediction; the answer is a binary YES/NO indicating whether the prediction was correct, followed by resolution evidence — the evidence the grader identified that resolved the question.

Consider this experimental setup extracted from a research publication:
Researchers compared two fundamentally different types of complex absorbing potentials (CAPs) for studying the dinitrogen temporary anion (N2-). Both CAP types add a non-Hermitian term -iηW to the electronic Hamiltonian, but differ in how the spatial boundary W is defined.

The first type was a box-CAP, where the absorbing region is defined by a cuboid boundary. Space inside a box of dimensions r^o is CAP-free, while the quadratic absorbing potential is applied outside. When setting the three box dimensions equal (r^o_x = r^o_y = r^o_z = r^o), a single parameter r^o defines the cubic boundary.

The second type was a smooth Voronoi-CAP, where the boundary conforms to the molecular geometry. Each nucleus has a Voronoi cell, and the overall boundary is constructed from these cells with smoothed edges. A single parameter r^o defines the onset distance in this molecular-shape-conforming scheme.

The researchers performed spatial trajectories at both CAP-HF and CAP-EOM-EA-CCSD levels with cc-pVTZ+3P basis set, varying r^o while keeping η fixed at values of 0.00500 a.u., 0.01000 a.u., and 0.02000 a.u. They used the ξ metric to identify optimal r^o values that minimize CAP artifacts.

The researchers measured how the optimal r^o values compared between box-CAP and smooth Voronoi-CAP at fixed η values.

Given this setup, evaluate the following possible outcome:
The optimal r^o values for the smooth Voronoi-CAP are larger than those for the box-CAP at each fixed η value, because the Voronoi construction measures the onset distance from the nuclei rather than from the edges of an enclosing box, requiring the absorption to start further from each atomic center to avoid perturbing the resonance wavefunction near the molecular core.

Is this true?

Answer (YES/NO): YES